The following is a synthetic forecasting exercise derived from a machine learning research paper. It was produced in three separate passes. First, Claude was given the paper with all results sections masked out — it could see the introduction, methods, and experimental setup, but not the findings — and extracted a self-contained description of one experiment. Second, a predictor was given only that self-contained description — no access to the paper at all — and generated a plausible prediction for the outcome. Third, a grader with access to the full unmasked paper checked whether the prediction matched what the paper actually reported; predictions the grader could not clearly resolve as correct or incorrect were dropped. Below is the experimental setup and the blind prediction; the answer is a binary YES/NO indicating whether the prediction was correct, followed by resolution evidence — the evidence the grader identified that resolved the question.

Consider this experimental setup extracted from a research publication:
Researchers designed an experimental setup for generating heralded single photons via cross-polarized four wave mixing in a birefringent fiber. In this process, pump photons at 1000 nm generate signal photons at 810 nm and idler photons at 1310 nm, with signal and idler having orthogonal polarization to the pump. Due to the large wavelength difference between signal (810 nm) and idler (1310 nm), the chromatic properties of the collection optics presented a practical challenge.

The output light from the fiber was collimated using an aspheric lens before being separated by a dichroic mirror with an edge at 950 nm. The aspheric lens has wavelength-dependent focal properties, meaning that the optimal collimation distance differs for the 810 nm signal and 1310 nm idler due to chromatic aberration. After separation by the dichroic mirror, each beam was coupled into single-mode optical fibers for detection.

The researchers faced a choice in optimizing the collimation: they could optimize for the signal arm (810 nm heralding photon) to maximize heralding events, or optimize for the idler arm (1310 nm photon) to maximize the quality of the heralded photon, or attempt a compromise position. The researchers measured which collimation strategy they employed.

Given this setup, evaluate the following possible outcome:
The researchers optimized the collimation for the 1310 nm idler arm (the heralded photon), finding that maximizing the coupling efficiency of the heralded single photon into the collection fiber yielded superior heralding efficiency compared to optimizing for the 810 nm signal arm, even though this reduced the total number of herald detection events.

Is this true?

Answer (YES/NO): NO